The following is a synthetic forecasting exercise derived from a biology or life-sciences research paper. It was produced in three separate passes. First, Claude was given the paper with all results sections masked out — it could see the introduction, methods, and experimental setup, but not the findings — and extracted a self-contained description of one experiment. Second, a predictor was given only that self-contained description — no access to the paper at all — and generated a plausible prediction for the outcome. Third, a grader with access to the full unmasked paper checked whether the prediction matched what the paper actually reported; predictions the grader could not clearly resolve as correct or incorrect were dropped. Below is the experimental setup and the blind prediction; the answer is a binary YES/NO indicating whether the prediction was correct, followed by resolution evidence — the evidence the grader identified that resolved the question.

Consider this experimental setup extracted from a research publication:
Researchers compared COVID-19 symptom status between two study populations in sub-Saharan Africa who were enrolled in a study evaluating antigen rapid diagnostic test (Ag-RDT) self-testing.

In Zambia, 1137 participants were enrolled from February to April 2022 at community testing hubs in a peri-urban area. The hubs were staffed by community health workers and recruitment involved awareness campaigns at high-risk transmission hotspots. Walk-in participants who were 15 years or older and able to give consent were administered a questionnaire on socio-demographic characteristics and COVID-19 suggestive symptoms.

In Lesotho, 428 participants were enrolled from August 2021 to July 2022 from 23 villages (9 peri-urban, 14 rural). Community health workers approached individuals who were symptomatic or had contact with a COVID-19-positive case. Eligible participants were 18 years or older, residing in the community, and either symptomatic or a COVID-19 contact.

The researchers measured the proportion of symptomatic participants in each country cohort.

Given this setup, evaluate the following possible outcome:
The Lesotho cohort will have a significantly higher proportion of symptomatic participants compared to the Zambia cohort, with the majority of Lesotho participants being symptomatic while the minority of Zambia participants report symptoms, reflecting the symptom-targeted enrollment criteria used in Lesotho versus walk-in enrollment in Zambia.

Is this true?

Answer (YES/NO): YES